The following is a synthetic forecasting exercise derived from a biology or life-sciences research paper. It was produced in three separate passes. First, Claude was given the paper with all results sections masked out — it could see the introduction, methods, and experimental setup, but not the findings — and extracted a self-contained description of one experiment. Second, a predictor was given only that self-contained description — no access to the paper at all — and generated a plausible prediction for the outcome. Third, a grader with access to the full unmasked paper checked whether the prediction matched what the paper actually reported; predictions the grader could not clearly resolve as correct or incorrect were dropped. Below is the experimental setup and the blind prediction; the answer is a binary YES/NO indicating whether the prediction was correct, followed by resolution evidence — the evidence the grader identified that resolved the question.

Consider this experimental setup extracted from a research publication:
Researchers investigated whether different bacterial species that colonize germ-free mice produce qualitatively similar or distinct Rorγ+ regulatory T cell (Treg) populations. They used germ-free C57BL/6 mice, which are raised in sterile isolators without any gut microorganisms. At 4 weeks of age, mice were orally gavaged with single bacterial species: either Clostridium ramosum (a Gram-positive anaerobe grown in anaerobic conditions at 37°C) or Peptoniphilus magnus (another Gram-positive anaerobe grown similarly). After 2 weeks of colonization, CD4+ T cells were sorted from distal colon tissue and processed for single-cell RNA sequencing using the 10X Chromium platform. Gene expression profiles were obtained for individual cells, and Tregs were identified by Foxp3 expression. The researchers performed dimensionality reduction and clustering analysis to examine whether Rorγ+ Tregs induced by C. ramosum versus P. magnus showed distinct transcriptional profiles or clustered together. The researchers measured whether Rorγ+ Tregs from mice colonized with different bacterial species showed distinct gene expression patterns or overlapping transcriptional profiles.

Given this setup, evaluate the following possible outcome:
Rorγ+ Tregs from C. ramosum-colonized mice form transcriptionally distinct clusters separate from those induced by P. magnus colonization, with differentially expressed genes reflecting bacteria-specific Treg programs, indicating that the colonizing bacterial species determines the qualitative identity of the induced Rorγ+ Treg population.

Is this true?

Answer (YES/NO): NO